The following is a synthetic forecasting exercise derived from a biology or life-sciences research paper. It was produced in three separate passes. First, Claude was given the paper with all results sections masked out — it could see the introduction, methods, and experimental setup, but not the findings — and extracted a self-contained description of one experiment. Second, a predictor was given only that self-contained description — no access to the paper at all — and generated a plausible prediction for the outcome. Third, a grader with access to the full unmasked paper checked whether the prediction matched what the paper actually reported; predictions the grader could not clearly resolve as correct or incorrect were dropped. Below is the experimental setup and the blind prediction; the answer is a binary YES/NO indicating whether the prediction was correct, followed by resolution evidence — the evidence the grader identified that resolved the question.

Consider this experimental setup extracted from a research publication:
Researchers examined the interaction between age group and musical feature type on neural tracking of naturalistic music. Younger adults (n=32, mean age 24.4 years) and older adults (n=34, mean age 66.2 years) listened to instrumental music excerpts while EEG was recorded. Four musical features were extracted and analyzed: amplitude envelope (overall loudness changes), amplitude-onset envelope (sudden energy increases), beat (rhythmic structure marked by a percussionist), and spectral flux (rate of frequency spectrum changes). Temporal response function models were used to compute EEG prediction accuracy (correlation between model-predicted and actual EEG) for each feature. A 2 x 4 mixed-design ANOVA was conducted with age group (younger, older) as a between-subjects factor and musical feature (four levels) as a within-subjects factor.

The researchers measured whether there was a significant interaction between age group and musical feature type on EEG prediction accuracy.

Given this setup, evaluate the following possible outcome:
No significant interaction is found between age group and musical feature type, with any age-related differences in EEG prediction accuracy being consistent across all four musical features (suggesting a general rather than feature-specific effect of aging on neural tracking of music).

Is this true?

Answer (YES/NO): NO